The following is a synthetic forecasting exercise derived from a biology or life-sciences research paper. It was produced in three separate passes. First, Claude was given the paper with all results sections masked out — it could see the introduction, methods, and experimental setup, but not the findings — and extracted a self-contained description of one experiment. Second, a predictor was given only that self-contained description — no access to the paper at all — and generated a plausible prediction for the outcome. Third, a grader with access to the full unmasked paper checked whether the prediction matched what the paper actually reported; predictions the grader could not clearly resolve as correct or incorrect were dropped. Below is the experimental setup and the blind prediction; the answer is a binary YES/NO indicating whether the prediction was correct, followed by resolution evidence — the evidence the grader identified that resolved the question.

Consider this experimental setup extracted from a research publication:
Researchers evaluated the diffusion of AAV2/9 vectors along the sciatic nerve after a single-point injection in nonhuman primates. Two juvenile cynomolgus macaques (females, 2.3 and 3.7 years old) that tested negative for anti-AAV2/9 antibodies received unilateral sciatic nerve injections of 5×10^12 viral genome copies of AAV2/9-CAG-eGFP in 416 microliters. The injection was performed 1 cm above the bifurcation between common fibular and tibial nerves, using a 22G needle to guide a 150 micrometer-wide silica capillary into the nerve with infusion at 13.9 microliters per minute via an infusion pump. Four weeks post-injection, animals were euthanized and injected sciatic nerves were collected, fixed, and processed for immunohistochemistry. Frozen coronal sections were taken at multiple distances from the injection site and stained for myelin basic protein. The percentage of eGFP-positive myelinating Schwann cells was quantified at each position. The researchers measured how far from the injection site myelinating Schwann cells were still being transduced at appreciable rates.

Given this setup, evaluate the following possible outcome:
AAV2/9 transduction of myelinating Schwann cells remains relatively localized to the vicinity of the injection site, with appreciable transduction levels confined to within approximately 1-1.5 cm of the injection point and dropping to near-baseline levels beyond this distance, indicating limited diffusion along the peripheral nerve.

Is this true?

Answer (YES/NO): NO